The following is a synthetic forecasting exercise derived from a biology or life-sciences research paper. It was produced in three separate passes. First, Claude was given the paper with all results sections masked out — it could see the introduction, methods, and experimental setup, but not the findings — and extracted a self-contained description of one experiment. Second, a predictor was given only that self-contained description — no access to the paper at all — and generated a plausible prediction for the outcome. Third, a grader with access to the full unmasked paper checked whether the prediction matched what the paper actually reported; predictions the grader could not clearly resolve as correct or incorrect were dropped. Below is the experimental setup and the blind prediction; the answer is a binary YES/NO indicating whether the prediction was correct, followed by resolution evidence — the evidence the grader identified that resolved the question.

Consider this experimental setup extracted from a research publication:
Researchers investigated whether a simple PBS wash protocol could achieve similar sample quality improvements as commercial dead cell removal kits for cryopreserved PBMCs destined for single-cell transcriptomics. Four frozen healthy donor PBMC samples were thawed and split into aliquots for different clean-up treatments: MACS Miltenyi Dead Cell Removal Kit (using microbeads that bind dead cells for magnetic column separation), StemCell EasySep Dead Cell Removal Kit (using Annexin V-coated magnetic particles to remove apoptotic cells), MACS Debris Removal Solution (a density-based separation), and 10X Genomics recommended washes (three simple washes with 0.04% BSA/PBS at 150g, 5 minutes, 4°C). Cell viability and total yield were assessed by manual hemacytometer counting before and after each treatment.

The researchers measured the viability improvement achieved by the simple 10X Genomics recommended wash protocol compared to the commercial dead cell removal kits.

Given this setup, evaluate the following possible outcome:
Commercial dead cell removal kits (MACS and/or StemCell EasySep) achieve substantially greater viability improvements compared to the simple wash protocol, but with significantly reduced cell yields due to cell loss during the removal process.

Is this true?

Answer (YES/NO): YES